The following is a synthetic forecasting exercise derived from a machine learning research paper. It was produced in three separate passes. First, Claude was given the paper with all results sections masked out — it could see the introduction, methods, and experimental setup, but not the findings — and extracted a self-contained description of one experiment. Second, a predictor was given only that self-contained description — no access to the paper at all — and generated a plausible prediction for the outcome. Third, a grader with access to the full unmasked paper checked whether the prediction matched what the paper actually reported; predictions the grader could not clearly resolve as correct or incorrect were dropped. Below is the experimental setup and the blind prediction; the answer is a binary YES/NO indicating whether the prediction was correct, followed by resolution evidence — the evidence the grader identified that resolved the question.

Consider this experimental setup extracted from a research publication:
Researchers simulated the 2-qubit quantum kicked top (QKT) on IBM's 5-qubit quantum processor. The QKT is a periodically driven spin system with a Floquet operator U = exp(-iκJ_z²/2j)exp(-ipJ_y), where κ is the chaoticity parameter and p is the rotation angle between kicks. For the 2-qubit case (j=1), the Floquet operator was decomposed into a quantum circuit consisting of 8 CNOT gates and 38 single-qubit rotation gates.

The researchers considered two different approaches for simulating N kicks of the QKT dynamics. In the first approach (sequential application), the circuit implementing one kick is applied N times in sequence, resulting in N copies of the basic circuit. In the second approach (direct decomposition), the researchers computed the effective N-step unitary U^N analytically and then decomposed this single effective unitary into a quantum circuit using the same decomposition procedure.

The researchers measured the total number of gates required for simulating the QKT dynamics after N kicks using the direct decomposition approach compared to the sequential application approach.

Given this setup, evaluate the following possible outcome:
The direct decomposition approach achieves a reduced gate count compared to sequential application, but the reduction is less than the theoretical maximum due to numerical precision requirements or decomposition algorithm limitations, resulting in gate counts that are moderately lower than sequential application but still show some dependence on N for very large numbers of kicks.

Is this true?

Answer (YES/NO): NO